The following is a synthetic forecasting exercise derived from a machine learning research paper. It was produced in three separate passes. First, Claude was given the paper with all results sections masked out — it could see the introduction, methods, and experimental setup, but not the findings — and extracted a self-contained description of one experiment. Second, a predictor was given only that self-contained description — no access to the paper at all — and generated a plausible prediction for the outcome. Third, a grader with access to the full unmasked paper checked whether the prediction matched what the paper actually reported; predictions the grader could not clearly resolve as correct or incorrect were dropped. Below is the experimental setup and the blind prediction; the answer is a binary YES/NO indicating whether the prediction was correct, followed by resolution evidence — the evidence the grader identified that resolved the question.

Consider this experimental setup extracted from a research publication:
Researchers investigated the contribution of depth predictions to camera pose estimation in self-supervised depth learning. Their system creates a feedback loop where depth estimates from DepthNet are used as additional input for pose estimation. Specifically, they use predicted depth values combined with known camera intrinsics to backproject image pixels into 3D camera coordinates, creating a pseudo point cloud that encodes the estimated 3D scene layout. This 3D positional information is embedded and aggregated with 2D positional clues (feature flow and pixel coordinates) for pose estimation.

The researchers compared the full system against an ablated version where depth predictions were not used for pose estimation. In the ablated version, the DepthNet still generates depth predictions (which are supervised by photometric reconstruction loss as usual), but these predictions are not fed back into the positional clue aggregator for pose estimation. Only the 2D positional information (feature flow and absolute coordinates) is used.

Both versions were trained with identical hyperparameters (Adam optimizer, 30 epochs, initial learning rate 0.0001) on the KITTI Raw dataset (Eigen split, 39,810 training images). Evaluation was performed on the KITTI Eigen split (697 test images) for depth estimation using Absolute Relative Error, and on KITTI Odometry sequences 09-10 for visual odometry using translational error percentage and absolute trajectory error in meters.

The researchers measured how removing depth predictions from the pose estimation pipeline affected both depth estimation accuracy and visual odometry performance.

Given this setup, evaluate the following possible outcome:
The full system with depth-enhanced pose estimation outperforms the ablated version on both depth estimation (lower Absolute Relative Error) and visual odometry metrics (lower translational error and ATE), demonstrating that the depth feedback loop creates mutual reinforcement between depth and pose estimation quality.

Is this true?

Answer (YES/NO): YES